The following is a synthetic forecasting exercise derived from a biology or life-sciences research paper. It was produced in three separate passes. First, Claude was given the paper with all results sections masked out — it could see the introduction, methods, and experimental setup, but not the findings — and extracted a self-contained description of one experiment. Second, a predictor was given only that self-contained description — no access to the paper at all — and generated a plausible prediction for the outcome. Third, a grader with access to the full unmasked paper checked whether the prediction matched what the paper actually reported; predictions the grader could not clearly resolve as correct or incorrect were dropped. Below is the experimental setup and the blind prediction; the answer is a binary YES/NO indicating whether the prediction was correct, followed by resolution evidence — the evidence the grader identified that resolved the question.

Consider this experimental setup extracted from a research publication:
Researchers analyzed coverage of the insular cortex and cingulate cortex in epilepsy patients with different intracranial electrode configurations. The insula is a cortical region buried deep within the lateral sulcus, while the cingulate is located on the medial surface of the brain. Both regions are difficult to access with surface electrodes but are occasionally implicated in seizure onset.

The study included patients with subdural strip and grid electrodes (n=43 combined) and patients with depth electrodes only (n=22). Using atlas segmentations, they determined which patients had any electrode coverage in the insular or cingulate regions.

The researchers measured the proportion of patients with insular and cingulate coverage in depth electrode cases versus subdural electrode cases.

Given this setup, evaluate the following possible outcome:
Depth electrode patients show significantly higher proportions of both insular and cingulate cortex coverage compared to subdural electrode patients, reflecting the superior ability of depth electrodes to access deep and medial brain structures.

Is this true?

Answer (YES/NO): NO